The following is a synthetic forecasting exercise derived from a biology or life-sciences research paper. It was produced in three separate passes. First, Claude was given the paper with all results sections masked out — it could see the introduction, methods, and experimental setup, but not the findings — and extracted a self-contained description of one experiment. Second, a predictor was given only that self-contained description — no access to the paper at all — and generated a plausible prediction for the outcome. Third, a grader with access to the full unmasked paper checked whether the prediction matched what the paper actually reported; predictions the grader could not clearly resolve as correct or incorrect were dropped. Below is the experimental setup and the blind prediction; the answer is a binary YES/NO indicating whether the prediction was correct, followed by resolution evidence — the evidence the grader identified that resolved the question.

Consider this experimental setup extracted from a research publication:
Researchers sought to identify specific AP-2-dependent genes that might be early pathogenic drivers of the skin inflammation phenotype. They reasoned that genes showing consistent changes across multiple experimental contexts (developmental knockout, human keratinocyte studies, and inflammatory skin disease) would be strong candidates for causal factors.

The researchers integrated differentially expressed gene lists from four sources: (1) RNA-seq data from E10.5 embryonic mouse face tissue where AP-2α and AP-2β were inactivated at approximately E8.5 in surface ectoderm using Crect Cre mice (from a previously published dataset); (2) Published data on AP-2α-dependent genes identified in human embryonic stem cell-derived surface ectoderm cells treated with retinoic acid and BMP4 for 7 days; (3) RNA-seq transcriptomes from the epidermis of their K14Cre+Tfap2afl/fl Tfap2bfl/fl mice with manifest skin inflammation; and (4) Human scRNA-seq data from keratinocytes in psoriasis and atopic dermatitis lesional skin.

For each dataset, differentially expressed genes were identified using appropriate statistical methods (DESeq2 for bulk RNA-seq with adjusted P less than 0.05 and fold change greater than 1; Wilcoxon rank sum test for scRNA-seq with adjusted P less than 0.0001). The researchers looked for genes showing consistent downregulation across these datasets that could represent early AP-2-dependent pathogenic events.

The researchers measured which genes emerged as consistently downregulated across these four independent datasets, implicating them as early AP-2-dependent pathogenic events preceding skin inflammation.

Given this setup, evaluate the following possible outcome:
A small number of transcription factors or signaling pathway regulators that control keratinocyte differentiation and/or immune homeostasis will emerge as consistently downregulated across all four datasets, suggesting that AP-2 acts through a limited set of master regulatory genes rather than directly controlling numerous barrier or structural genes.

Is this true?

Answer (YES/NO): NO